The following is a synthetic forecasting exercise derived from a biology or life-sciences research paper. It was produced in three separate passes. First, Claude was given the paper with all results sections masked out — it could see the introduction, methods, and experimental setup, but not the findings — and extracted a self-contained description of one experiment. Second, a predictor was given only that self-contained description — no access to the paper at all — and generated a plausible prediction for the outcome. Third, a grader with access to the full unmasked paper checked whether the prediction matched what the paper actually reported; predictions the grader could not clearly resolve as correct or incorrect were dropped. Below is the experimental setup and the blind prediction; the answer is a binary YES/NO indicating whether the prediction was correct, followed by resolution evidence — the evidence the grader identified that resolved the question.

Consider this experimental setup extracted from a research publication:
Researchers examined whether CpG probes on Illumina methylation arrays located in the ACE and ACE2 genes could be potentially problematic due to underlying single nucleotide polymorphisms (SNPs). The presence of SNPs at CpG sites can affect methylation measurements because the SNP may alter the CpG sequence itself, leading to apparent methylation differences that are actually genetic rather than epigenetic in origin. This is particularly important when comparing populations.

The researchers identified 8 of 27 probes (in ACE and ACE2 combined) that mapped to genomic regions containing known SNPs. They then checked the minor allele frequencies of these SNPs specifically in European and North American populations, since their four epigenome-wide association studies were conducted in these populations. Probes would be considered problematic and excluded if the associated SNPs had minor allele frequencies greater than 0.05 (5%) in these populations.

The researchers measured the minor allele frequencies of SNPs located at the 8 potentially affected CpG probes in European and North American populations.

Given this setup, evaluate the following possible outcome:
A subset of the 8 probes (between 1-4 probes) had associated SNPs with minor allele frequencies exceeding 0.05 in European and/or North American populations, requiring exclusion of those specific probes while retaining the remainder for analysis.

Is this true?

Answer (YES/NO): NO